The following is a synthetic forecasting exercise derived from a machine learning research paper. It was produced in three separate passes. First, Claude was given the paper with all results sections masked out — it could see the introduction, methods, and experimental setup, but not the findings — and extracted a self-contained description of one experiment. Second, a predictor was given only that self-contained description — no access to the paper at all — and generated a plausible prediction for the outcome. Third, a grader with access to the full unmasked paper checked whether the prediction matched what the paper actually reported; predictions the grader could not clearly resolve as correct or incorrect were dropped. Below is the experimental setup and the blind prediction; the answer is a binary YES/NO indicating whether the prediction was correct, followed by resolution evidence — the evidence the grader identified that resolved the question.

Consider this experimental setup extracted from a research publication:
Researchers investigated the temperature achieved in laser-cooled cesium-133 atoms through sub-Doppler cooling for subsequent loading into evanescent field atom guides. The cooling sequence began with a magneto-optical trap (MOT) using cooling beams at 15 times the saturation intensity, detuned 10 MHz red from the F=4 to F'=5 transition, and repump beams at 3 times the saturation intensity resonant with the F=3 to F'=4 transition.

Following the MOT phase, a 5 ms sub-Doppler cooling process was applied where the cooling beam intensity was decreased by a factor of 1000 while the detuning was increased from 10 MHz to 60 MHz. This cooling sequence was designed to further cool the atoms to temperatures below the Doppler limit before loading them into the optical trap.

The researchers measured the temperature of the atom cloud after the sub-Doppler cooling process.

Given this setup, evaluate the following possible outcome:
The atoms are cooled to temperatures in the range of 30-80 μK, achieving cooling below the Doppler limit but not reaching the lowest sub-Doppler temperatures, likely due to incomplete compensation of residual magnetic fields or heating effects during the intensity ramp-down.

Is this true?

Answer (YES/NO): NO